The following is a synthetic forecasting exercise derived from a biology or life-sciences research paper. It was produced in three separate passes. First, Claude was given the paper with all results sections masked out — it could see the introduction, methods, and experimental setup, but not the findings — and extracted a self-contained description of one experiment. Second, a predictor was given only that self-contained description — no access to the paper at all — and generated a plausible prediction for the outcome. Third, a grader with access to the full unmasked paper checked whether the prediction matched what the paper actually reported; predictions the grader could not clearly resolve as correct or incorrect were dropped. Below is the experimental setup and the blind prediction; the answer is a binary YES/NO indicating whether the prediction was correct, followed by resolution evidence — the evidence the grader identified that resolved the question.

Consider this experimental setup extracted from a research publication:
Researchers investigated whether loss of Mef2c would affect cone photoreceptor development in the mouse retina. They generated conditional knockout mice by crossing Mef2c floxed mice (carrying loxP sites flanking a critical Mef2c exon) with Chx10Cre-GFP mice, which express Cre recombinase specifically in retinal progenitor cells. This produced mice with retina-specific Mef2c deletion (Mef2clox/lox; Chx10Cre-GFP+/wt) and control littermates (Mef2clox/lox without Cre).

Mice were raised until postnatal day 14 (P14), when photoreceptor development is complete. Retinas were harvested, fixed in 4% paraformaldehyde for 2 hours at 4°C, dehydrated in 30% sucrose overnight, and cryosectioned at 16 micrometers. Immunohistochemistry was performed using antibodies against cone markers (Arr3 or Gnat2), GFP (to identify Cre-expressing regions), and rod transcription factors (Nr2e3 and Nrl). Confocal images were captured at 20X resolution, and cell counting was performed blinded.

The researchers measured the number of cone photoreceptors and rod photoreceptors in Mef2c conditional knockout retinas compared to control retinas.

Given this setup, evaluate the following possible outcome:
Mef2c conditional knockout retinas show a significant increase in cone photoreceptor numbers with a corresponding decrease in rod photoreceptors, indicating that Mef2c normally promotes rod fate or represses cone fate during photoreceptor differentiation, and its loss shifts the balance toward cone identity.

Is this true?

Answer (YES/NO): NO